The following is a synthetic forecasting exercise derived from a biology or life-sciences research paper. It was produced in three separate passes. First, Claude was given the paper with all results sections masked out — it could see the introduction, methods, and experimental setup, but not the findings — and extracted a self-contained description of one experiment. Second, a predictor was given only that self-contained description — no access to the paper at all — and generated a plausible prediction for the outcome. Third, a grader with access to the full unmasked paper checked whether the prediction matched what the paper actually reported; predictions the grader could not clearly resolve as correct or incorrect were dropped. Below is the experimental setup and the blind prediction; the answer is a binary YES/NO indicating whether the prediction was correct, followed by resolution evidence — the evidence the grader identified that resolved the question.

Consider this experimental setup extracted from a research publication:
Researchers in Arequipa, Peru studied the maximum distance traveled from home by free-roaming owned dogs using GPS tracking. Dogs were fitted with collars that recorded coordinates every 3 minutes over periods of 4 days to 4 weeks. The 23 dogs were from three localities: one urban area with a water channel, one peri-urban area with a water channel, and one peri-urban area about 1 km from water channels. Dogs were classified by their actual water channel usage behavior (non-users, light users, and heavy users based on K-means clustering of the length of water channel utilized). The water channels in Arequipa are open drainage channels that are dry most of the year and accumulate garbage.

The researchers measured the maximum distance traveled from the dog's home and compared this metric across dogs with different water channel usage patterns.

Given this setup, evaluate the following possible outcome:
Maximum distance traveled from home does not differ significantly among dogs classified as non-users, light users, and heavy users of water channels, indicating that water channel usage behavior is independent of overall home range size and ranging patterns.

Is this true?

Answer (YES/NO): NO